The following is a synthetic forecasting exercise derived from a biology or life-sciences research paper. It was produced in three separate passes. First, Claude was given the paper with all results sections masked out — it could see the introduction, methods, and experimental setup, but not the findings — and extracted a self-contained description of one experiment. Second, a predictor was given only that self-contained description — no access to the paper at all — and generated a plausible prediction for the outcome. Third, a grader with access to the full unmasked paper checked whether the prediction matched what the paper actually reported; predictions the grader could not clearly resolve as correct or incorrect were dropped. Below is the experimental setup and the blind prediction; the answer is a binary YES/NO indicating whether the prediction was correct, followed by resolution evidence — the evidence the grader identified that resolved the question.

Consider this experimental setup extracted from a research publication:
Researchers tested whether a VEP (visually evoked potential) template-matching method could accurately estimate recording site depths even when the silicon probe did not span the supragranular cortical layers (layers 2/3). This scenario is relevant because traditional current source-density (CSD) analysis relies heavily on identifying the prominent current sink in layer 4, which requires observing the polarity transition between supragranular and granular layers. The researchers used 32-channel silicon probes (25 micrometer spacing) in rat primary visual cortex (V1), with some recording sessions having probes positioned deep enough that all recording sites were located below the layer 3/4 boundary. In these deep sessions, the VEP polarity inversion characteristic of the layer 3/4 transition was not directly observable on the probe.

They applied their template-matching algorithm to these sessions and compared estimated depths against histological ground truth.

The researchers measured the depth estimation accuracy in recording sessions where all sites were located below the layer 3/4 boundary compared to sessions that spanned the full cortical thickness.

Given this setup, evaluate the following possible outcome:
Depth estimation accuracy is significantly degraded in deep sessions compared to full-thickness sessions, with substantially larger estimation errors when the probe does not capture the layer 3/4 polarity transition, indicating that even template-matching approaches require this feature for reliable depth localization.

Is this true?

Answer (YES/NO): NO